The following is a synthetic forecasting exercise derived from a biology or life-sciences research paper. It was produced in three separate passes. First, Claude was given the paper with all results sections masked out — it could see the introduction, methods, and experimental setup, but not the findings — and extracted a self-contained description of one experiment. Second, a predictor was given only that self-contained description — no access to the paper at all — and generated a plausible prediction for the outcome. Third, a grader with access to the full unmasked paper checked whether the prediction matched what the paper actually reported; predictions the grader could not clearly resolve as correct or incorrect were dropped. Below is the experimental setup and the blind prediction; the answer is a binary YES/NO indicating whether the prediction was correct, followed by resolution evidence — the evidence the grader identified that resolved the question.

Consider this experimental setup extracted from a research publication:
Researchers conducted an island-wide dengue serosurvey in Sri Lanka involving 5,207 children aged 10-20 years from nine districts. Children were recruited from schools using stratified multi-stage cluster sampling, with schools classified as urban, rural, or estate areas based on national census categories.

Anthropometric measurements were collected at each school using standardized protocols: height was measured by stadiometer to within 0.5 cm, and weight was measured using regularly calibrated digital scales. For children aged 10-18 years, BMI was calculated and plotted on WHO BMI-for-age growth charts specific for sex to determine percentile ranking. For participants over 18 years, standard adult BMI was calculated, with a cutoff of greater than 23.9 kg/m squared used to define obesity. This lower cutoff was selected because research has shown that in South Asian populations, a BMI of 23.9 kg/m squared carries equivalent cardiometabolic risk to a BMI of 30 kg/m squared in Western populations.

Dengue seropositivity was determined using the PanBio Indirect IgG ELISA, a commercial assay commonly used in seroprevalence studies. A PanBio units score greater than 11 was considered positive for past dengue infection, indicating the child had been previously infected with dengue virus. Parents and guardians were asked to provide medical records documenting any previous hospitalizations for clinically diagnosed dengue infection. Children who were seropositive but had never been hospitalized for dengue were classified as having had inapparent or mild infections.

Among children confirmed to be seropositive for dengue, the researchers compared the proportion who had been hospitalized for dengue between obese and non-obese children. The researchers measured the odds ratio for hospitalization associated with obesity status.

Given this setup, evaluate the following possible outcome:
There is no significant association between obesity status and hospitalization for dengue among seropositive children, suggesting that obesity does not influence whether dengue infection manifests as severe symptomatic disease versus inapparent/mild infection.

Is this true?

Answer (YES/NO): NO